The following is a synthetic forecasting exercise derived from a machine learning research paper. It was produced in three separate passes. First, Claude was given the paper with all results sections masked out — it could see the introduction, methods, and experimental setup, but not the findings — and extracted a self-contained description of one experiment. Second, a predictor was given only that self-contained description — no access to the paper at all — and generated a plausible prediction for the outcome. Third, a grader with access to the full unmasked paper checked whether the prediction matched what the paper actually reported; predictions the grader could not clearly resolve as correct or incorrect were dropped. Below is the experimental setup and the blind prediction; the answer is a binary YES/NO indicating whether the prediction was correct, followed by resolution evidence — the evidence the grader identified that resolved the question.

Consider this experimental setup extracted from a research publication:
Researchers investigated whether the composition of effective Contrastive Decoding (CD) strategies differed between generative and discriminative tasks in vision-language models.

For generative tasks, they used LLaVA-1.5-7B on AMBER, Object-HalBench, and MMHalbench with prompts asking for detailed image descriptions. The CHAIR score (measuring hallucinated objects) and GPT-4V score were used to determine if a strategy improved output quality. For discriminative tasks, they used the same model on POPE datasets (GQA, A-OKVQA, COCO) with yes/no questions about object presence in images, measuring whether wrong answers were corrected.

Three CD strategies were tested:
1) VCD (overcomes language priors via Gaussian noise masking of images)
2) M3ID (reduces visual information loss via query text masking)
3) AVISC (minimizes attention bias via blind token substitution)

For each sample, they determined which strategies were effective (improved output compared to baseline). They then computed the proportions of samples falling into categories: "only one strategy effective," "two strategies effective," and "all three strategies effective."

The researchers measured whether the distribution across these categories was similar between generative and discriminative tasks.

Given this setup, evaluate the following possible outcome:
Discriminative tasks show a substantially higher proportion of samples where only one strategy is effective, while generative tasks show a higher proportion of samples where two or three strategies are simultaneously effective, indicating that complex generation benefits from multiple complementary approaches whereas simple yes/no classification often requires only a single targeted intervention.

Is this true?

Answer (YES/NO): NO